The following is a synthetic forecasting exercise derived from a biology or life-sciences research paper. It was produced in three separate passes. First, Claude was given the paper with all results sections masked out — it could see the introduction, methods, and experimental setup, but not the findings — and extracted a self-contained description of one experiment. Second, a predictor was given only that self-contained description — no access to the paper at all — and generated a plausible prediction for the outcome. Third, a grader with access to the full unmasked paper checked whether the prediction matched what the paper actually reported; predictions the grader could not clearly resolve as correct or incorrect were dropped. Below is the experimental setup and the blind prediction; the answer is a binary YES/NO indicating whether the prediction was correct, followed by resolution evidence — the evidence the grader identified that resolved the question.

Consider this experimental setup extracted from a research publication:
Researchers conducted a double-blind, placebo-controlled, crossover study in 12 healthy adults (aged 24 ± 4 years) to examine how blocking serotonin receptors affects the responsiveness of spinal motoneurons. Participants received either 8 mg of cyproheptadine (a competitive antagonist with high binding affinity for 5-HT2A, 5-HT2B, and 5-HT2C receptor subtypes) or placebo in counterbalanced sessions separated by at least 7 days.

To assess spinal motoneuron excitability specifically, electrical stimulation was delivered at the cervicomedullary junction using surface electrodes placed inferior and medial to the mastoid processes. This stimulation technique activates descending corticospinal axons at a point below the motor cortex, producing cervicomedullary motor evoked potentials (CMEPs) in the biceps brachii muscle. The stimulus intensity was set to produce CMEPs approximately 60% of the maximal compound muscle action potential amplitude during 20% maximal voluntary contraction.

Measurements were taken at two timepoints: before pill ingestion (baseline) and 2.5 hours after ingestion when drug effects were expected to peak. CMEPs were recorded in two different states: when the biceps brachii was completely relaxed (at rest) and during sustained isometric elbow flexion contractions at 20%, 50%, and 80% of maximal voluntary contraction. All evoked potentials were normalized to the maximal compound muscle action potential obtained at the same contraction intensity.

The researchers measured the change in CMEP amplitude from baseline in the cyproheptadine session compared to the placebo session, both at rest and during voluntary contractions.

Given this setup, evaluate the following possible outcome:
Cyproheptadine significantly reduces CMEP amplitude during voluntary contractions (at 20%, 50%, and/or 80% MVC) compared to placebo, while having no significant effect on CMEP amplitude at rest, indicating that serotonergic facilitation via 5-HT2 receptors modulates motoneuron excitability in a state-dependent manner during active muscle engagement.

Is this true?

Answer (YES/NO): NO